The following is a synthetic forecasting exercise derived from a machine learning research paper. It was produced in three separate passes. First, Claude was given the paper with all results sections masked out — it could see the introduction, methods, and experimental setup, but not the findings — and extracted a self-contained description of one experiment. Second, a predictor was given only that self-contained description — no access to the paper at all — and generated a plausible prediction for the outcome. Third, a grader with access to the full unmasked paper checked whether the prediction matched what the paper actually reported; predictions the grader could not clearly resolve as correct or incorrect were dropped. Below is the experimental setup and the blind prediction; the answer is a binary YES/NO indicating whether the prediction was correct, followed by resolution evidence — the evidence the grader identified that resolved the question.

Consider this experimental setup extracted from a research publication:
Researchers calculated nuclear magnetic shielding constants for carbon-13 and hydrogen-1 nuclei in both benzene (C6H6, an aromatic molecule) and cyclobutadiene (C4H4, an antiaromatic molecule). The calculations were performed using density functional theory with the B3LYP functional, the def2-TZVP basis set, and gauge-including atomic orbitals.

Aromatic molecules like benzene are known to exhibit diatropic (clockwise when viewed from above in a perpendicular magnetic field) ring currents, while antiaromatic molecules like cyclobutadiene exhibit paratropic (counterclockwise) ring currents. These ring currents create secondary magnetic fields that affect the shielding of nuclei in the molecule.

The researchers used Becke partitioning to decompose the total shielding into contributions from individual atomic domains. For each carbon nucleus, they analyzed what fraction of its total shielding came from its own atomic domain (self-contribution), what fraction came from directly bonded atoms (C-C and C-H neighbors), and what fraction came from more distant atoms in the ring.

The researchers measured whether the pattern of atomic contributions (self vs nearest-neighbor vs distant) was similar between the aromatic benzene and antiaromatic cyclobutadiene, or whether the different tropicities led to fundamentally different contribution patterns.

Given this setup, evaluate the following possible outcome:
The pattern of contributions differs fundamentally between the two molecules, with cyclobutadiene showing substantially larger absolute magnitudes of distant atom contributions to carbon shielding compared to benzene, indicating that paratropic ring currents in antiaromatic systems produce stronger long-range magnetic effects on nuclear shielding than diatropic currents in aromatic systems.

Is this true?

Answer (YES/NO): NO